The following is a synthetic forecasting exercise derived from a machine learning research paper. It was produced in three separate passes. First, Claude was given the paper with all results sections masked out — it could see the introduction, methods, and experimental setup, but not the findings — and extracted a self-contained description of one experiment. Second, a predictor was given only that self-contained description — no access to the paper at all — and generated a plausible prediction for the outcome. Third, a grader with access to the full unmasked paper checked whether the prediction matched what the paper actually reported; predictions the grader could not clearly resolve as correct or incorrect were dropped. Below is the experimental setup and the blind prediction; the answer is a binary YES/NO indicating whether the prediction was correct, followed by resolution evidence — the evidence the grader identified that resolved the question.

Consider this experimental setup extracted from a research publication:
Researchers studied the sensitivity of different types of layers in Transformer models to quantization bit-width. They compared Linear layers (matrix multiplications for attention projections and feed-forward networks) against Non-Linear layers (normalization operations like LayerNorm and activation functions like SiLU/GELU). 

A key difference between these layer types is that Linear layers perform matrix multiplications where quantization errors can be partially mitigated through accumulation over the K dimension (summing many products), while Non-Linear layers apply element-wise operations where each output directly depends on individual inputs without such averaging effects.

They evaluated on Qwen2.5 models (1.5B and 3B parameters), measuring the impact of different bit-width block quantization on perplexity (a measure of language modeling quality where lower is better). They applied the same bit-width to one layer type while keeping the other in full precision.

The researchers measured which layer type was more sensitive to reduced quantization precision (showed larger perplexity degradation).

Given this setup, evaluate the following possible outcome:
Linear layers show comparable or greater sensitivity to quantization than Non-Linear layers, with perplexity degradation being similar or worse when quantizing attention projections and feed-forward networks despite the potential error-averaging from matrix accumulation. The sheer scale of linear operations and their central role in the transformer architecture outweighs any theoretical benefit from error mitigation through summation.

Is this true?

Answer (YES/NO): NO